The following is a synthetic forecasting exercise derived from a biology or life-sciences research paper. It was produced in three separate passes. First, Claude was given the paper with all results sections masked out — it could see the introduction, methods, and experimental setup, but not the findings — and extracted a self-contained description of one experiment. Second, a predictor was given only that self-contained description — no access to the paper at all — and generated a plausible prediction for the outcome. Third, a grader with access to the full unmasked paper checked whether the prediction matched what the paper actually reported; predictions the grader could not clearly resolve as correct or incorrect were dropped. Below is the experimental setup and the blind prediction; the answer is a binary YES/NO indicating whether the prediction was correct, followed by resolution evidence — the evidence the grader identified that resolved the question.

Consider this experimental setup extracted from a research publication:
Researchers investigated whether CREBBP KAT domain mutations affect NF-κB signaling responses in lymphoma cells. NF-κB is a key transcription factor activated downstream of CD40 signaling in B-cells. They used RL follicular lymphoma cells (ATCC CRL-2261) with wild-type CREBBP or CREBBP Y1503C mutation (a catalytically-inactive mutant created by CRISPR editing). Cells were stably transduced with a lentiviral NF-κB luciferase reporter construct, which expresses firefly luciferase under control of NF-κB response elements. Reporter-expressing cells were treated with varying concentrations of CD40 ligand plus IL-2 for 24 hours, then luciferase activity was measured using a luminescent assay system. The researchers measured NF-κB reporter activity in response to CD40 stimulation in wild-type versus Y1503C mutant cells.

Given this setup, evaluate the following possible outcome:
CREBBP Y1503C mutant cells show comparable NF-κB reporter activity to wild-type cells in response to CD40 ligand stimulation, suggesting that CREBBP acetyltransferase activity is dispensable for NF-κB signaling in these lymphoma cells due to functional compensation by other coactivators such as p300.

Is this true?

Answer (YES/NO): NO